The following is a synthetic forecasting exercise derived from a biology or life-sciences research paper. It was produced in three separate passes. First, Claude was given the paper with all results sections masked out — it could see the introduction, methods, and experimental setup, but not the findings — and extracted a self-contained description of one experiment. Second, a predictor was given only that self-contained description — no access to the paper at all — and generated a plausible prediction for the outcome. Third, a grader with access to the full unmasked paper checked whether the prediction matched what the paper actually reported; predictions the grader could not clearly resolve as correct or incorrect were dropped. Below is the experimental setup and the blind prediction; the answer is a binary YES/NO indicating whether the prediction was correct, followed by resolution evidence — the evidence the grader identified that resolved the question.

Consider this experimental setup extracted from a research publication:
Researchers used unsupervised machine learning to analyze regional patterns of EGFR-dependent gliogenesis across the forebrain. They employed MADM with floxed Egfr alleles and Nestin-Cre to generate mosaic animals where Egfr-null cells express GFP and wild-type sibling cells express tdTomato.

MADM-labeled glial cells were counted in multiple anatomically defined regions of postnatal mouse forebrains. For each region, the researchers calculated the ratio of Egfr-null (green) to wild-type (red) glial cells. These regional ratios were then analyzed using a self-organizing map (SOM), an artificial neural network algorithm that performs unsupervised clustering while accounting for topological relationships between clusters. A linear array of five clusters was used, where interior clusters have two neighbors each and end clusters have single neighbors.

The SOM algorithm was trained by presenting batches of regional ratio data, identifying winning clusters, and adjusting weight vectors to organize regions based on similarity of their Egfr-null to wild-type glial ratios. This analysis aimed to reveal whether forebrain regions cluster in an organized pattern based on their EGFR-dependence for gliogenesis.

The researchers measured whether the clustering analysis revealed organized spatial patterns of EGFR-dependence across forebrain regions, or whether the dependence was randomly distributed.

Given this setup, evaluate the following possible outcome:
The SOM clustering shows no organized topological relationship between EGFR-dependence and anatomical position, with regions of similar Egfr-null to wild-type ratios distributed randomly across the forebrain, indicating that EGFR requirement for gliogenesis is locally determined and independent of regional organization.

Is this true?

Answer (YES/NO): NO